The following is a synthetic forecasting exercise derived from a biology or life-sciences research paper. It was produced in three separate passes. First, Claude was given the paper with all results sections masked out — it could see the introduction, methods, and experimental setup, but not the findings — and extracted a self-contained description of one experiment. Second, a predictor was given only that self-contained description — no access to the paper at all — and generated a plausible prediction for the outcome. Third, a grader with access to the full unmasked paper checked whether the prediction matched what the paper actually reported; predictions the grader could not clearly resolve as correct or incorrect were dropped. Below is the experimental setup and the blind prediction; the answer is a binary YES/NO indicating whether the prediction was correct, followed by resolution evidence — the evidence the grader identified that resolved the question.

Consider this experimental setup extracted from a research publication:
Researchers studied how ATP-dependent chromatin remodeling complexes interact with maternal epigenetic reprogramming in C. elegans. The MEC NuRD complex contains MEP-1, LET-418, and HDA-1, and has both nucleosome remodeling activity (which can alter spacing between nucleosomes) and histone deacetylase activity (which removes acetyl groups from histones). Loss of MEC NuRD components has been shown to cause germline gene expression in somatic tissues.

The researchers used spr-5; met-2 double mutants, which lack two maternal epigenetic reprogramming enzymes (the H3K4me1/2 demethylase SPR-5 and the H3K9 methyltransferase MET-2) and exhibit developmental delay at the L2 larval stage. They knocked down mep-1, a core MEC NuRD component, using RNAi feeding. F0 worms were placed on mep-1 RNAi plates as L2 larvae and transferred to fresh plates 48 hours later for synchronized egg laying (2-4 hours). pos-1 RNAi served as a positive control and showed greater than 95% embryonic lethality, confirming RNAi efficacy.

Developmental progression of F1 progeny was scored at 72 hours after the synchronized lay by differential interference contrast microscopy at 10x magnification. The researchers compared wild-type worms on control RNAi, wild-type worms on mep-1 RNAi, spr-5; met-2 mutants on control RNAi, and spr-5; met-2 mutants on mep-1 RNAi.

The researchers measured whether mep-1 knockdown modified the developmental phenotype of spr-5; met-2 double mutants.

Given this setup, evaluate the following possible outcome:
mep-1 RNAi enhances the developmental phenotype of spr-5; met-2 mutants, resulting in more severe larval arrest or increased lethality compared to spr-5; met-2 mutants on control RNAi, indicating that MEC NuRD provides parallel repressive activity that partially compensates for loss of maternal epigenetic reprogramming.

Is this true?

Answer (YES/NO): YES